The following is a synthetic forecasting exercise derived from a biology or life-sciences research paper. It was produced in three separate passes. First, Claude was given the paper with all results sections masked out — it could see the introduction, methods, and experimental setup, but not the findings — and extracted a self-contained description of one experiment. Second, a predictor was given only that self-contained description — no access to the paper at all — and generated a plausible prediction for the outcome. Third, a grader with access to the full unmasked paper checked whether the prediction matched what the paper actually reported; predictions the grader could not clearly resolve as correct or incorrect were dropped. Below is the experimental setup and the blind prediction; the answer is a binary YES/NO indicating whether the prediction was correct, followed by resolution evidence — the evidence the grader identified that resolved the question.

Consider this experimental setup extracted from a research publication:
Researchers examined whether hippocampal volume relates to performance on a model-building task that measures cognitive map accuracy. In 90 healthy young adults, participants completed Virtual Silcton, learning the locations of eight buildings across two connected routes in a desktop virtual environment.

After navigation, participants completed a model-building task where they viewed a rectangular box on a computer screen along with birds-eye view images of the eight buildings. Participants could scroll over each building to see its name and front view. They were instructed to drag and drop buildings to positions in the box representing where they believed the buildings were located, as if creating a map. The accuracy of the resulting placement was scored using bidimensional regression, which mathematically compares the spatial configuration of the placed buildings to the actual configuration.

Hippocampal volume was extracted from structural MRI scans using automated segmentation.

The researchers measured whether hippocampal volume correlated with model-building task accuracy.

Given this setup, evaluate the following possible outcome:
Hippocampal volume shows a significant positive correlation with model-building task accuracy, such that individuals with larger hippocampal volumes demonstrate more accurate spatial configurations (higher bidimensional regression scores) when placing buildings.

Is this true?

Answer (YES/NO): NO